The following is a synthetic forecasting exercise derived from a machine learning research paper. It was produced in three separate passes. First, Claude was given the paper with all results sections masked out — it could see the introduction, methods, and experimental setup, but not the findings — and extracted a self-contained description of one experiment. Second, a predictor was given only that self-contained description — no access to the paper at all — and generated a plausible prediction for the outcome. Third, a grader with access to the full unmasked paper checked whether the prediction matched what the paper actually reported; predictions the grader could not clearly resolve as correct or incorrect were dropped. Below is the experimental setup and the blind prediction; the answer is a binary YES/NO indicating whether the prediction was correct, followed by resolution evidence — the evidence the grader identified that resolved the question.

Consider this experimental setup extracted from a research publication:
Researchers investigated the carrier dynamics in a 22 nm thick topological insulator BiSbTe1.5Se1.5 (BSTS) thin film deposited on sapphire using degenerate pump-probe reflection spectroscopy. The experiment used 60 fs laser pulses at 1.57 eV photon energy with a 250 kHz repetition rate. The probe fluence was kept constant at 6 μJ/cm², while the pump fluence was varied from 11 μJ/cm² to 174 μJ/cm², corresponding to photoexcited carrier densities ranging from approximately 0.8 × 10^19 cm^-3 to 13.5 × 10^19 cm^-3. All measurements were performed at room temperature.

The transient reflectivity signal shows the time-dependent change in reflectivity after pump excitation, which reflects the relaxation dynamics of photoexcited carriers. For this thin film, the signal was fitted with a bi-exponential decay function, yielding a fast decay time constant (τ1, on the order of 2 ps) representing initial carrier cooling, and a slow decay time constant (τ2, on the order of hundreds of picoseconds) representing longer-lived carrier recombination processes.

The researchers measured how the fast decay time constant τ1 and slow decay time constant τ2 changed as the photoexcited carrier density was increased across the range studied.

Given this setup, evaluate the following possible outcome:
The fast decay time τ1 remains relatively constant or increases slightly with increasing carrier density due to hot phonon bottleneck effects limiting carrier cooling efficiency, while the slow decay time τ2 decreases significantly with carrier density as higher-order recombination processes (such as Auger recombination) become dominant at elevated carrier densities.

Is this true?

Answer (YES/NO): NO